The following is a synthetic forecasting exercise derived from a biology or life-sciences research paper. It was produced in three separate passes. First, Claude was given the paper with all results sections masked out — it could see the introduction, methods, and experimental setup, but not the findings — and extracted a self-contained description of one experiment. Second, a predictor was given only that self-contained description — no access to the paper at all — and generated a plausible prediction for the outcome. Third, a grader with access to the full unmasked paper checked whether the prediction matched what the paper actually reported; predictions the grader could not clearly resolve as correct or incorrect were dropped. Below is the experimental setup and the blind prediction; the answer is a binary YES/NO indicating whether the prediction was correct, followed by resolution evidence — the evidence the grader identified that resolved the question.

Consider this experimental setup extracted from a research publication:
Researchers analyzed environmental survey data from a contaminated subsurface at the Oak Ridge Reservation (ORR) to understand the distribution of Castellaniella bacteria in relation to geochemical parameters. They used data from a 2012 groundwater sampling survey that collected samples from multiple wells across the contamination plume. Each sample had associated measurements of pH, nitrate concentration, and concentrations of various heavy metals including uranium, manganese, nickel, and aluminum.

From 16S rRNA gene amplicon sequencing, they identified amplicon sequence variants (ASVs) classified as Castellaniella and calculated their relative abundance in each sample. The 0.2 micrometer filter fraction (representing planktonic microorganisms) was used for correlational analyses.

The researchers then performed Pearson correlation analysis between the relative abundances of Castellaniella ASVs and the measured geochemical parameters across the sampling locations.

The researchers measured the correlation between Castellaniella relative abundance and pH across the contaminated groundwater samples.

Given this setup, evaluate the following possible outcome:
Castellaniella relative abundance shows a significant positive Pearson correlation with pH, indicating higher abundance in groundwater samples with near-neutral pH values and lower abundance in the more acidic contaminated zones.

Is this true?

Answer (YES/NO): NO